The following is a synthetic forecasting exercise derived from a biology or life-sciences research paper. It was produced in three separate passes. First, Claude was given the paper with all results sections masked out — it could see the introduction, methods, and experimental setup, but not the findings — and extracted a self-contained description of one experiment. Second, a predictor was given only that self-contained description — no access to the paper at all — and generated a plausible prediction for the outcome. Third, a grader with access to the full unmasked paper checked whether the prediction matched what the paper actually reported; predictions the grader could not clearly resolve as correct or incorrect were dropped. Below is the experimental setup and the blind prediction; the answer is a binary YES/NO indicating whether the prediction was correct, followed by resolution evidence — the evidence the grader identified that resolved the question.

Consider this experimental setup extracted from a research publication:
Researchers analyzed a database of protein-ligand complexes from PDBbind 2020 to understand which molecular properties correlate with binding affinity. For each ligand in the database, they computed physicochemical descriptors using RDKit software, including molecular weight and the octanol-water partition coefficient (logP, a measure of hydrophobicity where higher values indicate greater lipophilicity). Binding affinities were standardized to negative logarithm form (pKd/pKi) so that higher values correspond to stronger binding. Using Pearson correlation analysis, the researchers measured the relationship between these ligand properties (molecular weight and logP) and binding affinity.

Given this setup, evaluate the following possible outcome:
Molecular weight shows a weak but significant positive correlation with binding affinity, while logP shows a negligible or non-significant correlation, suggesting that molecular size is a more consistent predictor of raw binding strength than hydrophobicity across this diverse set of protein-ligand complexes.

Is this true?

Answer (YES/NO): NO